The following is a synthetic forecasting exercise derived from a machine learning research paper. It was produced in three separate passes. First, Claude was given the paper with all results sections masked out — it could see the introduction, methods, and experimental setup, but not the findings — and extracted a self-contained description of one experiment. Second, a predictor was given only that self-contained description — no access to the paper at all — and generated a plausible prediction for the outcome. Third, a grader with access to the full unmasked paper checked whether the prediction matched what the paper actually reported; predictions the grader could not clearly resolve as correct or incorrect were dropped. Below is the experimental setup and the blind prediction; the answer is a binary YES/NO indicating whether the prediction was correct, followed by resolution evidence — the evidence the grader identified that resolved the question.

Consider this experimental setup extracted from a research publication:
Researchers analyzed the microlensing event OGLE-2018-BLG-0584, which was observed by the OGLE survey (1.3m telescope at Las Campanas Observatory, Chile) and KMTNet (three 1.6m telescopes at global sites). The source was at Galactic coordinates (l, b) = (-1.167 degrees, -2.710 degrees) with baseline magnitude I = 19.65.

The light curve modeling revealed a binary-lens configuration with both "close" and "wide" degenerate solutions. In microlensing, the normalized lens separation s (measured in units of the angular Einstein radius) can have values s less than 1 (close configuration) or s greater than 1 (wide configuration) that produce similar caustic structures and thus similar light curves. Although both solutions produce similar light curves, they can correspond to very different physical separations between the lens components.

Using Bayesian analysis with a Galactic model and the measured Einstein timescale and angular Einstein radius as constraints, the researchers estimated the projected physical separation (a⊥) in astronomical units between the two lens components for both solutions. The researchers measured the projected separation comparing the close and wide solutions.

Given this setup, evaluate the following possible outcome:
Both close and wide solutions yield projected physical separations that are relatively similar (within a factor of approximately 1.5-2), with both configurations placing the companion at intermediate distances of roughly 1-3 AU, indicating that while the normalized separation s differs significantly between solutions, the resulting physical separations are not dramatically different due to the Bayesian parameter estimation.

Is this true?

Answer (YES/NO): NO